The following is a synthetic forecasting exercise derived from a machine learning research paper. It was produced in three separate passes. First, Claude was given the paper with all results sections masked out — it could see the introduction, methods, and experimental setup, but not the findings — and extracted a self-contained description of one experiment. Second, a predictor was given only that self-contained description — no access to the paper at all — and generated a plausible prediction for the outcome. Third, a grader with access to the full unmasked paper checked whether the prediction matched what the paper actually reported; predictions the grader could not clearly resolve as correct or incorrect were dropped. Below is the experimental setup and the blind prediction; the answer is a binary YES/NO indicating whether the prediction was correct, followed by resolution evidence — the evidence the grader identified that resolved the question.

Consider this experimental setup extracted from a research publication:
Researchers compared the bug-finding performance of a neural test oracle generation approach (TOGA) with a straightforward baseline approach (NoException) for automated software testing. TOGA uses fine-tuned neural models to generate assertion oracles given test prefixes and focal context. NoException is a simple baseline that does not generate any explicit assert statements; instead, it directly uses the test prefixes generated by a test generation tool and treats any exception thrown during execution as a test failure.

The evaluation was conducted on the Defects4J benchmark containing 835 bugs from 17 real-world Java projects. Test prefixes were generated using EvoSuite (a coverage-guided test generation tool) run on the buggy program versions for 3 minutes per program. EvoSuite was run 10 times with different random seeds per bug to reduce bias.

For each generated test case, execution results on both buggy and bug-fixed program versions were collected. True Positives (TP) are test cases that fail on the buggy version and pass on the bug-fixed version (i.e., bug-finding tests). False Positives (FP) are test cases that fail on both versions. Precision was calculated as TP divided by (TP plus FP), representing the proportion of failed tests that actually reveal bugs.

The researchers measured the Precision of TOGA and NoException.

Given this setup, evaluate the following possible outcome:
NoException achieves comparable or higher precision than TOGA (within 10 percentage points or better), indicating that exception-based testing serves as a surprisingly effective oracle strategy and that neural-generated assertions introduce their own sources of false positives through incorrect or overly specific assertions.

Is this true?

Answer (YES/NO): YES